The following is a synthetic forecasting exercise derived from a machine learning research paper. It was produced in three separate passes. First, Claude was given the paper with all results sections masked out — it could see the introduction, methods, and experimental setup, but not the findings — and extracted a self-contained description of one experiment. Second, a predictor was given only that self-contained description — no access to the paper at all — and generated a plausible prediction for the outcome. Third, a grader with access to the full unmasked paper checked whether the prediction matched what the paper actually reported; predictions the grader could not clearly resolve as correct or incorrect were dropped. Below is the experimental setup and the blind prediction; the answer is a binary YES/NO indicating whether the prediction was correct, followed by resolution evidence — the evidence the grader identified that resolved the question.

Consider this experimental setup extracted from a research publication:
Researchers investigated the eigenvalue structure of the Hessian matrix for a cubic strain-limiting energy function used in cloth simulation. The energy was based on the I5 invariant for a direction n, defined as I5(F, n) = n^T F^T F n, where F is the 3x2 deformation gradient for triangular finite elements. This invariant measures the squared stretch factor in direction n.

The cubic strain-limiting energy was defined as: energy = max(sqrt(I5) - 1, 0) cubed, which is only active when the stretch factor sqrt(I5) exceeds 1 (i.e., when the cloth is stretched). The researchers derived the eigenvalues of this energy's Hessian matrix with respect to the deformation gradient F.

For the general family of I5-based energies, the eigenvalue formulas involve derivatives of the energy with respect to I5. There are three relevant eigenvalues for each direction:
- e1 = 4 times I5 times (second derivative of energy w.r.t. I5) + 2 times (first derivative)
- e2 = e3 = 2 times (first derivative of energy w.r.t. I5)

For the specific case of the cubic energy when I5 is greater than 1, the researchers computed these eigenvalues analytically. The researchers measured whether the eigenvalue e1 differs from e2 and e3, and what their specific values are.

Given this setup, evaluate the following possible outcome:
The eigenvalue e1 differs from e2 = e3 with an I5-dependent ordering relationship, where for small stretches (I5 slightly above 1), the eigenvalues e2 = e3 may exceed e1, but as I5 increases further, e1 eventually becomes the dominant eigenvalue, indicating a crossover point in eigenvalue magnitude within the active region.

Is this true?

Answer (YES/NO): NO